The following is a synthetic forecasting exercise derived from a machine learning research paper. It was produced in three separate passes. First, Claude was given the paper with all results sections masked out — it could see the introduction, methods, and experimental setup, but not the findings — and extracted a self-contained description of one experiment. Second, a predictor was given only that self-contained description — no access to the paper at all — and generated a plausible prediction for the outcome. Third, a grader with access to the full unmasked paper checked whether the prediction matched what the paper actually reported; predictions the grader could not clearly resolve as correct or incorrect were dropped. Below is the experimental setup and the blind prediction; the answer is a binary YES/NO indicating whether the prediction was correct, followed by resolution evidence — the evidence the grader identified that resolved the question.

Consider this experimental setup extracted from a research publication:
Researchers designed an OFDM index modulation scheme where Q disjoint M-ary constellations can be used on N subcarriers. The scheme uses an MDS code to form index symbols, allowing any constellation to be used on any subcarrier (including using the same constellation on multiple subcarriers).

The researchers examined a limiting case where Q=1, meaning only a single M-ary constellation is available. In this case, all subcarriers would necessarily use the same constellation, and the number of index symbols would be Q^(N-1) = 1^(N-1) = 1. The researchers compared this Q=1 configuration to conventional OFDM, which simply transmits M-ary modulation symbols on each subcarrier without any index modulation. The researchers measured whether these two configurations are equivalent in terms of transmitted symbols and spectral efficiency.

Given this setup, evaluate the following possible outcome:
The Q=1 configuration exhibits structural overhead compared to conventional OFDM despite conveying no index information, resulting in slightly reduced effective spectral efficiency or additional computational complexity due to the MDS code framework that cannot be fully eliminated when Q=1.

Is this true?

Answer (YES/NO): NO